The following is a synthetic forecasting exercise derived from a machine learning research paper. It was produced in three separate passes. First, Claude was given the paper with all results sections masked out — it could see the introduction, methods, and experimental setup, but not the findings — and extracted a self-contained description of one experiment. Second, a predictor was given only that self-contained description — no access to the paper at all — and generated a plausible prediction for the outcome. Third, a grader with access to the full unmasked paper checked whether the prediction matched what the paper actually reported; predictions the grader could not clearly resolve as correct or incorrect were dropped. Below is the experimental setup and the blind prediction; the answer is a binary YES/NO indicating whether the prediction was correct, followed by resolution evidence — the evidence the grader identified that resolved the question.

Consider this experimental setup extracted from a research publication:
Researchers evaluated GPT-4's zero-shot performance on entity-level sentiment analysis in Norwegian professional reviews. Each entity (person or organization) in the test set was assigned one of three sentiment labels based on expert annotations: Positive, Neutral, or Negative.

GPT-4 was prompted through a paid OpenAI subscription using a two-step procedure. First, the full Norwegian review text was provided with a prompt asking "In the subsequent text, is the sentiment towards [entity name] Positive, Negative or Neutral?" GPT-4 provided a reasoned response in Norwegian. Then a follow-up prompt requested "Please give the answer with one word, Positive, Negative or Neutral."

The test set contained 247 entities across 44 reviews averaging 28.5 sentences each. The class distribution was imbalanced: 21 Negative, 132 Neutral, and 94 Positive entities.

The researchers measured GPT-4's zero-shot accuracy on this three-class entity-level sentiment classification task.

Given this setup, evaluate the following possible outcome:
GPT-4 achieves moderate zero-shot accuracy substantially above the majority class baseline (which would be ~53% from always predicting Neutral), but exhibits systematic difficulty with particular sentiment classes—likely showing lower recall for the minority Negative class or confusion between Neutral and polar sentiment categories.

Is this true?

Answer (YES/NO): YES